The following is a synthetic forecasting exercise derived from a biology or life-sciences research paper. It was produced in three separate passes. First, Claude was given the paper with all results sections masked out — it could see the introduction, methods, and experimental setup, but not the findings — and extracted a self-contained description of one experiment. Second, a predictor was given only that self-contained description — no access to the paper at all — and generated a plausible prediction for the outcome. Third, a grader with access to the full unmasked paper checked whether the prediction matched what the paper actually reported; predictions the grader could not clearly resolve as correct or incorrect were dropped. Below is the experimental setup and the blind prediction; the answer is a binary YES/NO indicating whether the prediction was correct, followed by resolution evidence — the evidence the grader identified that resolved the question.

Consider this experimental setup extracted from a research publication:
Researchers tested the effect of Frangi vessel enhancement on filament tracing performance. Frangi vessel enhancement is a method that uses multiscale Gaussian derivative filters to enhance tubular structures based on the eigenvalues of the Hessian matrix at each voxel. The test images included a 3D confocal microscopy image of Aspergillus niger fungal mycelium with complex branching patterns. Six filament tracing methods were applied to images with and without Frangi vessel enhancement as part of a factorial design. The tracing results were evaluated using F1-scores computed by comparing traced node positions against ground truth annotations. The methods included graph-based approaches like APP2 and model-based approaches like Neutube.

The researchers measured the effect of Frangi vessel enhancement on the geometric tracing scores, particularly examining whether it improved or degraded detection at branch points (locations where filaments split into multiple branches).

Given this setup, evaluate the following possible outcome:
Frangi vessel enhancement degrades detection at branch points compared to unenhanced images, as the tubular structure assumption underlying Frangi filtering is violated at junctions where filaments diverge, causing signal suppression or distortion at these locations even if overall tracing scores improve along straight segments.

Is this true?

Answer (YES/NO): NO